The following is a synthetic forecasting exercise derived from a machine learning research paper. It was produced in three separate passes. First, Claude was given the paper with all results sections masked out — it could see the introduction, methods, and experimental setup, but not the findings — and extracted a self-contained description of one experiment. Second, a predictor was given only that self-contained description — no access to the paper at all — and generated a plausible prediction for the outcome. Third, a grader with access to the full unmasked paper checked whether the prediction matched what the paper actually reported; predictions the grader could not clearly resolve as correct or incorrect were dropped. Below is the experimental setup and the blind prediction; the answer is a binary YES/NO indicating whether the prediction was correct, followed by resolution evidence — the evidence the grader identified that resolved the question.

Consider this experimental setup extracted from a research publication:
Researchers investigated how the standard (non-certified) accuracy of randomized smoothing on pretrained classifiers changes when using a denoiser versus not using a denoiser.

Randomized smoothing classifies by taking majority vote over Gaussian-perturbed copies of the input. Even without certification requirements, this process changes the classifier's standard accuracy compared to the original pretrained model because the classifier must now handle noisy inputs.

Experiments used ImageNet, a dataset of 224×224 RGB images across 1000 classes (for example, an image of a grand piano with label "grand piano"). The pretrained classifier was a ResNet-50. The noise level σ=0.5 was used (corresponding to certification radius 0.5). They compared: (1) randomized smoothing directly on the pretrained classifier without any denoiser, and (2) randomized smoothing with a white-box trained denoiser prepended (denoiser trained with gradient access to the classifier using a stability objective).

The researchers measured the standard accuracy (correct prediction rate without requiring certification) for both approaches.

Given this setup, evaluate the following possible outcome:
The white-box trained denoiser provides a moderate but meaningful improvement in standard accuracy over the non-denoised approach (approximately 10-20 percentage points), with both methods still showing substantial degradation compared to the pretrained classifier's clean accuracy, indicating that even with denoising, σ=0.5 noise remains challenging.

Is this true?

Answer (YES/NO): NO